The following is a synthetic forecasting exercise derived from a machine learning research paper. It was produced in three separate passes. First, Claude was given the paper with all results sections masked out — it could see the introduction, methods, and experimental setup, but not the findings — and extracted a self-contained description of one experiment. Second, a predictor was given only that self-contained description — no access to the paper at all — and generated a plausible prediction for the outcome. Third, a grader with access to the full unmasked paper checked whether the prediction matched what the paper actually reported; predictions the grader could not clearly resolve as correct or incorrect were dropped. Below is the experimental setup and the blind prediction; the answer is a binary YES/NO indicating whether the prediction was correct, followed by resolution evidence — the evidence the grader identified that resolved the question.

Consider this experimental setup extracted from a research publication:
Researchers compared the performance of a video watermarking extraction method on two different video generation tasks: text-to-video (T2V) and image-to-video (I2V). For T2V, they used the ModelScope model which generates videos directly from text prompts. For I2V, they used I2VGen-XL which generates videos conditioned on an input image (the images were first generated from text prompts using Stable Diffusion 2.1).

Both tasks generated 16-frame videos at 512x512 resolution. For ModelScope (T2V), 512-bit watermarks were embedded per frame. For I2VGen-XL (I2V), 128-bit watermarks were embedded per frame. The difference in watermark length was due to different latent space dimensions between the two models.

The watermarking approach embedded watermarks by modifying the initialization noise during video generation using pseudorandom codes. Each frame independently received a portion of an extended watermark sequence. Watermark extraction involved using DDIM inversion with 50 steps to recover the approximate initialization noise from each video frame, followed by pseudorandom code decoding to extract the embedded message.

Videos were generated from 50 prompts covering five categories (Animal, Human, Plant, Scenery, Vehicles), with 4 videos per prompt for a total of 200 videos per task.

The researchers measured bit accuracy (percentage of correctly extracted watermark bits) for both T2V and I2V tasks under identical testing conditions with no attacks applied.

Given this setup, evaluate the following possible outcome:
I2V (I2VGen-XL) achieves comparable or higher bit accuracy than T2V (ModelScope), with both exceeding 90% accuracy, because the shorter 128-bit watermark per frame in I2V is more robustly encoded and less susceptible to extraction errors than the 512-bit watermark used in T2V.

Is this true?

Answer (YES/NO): NO